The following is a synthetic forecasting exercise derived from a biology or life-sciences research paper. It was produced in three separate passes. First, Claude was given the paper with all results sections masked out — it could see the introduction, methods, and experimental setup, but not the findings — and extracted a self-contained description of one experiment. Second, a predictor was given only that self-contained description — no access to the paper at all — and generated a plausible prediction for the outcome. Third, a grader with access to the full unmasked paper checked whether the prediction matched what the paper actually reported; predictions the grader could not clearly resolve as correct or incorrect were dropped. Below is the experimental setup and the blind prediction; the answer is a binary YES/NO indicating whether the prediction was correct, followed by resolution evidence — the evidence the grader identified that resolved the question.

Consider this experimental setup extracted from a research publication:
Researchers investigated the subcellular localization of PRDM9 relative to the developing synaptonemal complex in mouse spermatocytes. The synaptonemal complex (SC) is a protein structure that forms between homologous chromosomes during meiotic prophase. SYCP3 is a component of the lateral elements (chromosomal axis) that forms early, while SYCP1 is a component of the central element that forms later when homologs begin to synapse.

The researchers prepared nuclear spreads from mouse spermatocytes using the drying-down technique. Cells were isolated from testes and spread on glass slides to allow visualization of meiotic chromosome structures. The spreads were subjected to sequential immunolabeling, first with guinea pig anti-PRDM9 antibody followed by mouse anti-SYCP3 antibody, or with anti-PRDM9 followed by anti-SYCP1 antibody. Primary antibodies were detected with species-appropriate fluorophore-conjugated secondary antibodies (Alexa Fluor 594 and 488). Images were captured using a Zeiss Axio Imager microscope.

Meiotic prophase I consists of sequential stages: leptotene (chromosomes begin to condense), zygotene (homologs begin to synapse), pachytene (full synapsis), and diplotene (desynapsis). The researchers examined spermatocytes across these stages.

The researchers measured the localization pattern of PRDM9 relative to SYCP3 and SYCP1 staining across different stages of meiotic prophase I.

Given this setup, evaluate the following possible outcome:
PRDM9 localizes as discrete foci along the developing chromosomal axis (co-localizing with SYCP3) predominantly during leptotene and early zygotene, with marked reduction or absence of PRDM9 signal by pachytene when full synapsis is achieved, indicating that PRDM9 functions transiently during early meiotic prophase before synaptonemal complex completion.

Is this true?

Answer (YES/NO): NO